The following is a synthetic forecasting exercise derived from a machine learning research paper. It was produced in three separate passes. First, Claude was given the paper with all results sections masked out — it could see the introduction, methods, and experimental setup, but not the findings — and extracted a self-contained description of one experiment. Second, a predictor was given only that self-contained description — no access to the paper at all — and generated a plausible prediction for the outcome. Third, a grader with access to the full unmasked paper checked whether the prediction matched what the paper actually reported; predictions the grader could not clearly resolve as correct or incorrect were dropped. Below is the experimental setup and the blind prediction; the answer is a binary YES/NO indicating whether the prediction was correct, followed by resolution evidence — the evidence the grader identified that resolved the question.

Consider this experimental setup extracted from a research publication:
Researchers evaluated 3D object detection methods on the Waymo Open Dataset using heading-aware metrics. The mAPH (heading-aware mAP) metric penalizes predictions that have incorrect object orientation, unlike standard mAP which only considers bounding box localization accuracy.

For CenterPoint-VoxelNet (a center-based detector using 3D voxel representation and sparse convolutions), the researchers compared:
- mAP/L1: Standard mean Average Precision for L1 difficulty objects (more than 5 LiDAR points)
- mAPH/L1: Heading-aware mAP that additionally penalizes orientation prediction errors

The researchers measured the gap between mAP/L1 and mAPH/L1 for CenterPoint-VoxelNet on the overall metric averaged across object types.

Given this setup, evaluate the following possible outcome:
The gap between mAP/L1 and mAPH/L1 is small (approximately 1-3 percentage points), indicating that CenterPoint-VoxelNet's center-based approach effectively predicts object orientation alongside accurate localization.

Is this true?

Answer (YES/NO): YES